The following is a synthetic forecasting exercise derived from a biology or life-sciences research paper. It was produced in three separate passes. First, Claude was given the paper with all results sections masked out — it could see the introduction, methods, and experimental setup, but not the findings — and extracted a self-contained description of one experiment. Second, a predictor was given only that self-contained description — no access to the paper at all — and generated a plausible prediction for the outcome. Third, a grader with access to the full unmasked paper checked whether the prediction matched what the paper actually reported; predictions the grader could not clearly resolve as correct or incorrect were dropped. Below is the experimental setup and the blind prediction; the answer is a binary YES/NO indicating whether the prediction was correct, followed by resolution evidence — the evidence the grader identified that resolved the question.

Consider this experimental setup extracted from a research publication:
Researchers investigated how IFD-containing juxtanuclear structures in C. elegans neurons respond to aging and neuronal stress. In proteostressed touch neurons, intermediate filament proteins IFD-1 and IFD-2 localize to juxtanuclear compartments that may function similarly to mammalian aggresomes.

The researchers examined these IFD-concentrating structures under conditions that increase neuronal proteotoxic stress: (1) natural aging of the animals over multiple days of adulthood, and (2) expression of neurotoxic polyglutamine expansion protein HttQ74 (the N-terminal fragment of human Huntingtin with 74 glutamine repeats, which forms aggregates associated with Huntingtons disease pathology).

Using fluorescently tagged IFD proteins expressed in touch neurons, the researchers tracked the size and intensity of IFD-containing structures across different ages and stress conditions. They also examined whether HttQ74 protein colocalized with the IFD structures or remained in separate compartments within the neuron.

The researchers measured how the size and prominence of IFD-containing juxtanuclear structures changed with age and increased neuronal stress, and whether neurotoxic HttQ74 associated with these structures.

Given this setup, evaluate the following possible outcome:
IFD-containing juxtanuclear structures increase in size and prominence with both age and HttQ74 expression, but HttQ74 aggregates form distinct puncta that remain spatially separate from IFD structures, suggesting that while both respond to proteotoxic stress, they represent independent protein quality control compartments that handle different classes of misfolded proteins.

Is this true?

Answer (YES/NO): NO